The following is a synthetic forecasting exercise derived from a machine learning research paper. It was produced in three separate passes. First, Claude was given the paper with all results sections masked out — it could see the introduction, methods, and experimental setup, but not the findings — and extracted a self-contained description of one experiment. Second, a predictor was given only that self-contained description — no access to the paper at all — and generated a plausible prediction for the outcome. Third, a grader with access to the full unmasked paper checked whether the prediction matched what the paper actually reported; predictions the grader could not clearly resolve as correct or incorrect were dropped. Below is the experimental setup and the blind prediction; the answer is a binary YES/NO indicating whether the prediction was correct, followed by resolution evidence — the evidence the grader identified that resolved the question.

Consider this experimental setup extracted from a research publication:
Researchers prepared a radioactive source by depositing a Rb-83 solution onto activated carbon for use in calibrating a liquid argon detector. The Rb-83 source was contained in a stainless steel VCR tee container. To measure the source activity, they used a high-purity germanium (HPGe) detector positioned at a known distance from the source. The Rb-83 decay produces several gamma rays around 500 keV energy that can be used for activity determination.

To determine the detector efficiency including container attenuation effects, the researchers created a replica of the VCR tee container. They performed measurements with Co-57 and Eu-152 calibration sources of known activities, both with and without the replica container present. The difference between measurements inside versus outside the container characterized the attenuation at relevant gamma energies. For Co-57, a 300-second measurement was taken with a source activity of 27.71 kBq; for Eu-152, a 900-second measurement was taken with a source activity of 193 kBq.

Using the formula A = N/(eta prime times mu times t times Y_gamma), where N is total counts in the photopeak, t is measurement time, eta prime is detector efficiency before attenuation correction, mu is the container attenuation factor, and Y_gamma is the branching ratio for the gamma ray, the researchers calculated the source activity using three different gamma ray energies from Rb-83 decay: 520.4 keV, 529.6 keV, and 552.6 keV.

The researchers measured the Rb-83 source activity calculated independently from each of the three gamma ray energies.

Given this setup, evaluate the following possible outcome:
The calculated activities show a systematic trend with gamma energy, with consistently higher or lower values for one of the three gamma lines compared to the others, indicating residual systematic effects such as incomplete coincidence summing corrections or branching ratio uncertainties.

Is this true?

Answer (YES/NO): NO